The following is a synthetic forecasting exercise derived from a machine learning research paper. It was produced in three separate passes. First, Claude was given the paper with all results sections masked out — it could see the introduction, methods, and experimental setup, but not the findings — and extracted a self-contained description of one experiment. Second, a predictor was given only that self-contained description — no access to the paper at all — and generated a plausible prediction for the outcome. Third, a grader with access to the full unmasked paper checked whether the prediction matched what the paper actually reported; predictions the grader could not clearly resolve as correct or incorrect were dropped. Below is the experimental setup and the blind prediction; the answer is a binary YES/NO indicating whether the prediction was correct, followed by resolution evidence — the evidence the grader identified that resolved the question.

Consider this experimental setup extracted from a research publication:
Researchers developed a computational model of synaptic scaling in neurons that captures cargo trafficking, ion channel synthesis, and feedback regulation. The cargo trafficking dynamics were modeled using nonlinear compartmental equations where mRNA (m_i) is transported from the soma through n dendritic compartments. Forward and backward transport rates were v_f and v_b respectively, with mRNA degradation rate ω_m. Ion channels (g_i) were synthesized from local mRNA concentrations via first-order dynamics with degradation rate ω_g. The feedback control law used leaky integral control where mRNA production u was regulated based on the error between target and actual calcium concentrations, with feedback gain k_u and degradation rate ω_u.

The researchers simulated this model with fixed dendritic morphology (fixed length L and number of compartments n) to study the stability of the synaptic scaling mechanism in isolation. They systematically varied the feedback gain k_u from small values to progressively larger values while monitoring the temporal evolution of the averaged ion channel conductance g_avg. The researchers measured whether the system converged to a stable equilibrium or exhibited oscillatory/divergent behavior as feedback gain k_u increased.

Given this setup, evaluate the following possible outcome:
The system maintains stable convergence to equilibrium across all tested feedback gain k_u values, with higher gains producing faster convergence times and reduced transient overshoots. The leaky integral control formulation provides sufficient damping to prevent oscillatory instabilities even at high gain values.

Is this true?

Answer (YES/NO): NO